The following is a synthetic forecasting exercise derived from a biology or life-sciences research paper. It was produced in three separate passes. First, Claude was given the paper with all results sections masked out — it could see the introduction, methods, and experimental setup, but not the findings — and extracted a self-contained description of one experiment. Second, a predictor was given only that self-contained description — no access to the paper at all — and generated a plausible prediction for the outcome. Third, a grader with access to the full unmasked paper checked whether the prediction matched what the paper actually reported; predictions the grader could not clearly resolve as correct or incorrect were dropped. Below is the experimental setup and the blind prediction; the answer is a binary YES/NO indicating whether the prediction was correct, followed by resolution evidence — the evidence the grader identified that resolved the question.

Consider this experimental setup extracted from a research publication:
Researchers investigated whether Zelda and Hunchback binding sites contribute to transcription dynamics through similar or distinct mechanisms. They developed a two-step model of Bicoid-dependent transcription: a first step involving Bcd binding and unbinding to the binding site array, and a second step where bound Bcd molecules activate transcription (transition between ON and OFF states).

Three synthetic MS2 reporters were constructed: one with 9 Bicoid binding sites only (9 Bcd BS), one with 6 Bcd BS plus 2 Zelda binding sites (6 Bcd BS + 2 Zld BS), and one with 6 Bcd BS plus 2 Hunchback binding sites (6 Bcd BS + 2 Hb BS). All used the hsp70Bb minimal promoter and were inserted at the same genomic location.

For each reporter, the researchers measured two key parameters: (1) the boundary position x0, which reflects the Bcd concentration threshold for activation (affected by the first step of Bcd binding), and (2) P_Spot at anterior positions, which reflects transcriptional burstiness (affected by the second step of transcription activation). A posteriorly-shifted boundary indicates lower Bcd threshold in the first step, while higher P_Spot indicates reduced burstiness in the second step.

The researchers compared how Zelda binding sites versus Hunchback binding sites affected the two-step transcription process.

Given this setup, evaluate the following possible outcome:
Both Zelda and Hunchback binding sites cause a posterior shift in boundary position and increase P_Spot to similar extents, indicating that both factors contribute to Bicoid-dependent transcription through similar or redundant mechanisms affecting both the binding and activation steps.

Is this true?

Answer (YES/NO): NO